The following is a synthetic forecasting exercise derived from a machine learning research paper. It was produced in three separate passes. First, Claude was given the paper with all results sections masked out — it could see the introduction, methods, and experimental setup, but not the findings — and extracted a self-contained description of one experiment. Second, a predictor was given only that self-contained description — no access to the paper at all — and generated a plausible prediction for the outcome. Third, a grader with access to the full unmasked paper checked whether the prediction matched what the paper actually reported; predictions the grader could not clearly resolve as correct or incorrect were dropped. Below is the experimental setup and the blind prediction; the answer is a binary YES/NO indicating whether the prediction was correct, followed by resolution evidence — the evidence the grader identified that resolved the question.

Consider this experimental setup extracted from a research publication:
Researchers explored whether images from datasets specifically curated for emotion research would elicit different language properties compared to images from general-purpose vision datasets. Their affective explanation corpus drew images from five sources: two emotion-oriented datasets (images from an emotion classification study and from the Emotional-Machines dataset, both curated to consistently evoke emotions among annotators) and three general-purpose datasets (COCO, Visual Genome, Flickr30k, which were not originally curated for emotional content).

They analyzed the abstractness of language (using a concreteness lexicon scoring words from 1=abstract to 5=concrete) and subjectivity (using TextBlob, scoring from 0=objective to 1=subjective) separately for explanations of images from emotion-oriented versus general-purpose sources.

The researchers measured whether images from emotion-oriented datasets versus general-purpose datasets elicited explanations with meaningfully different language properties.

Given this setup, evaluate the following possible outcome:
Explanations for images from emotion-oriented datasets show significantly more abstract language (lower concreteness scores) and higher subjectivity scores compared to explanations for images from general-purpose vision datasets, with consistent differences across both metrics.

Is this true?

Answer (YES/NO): NO